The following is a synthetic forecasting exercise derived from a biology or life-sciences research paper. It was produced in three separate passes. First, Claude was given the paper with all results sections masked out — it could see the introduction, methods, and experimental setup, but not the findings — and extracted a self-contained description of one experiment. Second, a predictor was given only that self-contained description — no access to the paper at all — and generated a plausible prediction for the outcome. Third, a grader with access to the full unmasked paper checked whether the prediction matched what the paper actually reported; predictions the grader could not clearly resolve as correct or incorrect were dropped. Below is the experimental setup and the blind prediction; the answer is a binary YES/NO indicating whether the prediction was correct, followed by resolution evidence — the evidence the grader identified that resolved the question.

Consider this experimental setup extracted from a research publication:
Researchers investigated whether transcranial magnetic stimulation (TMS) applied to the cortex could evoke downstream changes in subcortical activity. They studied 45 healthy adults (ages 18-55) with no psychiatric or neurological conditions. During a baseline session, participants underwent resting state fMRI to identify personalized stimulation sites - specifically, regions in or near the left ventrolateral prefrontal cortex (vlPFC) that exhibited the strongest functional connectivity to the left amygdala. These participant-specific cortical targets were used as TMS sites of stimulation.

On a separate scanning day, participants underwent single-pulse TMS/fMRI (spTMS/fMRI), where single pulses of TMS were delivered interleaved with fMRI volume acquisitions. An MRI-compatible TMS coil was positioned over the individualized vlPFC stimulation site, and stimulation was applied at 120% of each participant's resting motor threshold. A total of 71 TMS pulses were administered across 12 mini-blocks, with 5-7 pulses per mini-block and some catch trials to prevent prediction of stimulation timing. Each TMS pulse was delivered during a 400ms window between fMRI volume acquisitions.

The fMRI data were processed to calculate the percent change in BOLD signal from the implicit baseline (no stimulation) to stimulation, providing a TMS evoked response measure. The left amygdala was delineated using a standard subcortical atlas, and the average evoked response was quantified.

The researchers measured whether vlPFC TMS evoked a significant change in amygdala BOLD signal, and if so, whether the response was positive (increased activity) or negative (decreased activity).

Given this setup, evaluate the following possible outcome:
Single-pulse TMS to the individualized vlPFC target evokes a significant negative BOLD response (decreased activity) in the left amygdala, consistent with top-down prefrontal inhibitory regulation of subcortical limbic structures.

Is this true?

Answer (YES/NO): YES